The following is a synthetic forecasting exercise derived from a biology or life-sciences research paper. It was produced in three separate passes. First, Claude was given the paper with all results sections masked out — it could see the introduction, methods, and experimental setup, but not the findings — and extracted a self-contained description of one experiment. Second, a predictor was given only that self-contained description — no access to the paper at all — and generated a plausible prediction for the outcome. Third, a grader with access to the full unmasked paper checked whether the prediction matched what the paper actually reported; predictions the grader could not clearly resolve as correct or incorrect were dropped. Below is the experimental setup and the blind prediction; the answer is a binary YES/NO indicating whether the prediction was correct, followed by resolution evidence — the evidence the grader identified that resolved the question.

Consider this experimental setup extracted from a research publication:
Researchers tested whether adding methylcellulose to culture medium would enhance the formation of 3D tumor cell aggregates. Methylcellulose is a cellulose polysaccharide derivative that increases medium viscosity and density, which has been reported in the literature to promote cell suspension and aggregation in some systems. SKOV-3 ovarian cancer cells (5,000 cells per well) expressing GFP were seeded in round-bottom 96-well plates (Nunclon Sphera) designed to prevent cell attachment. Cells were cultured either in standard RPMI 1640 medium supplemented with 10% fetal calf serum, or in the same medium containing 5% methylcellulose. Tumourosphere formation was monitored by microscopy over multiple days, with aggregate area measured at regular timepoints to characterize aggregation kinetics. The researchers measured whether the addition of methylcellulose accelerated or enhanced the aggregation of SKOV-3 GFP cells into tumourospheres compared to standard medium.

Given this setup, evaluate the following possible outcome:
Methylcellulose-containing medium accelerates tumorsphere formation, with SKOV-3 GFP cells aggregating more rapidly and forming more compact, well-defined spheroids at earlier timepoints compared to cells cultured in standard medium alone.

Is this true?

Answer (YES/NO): NO